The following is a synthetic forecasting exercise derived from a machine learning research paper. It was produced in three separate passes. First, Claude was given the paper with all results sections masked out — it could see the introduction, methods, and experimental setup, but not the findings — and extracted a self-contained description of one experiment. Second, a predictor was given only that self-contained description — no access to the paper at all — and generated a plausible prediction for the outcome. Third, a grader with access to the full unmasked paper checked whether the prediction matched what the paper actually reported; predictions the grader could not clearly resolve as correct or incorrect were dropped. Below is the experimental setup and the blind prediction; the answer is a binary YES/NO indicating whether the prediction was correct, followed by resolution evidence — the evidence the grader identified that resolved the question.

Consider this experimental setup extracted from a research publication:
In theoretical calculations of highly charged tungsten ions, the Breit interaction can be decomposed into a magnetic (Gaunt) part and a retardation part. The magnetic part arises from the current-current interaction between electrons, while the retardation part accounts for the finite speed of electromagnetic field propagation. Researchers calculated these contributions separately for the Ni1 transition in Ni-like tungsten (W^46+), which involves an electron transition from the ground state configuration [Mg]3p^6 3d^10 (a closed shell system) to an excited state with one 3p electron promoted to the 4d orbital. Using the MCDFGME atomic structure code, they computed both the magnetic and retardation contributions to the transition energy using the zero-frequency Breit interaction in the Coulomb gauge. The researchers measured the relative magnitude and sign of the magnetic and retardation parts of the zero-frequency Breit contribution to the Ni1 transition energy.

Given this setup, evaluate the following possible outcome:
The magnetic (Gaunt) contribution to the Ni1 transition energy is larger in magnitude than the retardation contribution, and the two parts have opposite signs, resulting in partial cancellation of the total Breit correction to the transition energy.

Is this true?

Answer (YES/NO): YES